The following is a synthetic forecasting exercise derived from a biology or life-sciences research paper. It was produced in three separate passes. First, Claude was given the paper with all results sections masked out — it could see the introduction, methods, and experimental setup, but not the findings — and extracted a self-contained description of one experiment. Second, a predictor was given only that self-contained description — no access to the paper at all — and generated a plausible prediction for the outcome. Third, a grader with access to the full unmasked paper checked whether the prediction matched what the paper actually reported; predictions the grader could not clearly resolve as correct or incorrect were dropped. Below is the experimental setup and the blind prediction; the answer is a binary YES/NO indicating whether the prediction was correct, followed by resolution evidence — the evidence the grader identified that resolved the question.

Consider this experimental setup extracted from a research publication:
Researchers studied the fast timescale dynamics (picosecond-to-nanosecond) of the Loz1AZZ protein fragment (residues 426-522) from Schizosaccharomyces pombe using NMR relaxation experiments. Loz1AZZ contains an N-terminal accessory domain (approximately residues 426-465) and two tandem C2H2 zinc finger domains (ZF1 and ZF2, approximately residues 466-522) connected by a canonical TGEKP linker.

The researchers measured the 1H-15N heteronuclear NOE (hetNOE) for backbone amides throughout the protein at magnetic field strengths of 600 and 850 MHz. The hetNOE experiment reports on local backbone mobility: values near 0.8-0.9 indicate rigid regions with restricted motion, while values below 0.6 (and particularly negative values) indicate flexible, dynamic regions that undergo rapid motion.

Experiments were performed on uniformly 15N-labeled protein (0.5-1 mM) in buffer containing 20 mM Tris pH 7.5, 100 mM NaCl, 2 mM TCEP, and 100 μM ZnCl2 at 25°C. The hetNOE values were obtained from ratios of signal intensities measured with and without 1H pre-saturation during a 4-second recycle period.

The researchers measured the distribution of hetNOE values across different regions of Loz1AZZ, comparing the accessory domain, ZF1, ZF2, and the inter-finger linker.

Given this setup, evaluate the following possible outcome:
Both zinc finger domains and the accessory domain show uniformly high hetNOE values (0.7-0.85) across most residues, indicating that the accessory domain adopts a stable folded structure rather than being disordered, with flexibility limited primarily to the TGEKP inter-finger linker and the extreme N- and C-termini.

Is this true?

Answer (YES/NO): NO